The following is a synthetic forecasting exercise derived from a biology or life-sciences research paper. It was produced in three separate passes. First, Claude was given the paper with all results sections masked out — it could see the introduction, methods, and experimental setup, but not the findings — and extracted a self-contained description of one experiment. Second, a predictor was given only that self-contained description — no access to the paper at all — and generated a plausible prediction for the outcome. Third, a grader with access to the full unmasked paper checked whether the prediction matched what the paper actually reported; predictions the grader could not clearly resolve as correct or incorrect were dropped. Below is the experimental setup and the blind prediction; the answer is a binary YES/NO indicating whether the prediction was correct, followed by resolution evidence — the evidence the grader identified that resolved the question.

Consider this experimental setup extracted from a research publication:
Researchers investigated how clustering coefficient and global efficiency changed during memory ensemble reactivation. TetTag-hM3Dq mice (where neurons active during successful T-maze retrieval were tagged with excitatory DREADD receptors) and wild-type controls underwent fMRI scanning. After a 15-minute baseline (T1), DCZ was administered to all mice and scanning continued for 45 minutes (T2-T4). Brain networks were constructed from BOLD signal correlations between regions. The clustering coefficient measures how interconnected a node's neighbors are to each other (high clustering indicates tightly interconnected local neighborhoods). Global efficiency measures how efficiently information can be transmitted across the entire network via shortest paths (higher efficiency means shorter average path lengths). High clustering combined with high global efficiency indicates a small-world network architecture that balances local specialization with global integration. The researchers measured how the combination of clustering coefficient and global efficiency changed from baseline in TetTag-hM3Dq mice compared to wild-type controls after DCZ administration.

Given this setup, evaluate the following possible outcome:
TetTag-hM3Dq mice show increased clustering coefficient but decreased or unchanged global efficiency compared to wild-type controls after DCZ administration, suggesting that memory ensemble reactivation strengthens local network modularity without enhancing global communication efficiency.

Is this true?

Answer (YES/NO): NO